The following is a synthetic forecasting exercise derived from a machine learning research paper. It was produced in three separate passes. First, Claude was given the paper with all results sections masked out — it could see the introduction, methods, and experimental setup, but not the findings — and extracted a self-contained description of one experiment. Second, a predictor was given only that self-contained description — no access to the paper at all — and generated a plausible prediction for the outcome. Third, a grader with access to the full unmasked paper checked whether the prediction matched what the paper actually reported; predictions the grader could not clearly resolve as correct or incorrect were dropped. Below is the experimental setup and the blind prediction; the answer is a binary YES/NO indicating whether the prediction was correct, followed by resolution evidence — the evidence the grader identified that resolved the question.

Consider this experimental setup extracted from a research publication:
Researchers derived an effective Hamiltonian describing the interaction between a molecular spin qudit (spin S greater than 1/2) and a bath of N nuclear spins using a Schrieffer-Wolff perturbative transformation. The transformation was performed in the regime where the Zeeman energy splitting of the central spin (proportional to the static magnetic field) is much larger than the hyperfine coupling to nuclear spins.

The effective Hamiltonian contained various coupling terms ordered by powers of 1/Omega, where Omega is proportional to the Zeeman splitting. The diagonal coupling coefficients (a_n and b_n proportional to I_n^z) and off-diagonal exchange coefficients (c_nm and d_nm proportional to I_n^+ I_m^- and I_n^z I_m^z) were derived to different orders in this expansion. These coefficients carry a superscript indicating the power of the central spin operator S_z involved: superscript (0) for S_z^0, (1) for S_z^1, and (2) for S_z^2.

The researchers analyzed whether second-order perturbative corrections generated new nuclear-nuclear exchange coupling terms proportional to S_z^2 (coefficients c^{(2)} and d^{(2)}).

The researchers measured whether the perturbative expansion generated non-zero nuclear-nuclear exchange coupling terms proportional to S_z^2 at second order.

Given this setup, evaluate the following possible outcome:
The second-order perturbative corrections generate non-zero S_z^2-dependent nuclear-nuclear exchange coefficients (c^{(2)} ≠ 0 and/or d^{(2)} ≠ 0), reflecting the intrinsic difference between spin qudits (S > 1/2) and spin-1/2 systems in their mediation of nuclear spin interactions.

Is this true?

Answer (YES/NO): NO